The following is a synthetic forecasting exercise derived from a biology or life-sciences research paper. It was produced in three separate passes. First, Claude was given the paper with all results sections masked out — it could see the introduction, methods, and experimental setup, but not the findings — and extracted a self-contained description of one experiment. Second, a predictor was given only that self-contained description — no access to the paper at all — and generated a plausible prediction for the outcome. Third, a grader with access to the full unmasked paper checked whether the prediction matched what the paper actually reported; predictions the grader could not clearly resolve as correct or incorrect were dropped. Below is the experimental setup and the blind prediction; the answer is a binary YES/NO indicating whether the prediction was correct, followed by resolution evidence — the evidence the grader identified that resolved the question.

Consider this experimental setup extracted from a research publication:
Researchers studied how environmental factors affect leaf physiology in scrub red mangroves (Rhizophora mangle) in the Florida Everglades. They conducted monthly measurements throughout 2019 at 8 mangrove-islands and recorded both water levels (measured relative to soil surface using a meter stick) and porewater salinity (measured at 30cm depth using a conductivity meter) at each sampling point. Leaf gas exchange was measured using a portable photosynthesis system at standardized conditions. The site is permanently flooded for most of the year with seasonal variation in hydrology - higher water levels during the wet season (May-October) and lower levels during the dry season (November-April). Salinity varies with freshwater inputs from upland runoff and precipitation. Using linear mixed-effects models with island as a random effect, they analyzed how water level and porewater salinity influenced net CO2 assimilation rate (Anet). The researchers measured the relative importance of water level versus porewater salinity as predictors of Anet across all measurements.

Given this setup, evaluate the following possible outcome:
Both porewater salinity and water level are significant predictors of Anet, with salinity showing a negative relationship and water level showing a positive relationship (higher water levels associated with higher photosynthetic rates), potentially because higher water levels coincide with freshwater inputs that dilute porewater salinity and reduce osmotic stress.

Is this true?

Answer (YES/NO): NO